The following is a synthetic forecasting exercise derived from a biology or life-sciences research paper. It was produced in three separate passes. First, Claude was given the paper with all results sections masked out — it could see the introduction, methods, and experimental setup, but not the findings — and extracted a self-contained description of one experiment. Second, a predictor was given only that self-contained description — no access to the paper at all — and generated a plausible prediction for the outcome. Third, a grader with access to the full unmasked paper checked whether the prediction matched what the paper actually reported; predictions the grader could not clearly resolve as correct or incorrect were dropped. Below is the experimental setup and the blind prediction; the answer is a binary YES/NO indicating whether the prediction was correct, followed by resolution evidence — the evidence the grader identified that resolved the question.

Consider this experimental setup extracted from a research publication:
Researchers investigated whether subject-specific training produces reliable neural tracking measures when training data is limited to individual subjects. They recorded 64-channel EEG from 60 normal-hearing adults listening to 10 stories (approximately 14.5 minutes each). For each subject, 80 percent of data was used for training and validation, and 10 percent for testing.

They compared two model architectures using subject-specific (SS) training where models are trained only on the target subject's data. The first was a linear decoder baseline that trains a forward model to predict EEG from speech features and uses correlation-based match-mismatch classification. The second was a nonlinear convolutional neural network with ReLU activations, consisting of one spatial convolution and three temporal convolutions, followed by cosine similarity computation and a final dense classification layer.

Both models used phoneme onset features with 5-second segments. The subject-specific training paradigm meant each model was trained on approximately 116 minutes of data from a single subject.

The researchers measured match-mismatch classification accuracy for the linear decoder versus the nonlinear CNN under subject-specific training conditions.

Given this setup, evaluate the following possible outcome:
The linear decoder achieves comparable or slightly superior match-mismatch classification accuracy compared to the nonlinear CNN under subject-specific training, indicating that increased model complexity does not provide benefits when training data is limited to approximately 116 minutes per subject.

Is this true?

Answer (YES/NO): NO